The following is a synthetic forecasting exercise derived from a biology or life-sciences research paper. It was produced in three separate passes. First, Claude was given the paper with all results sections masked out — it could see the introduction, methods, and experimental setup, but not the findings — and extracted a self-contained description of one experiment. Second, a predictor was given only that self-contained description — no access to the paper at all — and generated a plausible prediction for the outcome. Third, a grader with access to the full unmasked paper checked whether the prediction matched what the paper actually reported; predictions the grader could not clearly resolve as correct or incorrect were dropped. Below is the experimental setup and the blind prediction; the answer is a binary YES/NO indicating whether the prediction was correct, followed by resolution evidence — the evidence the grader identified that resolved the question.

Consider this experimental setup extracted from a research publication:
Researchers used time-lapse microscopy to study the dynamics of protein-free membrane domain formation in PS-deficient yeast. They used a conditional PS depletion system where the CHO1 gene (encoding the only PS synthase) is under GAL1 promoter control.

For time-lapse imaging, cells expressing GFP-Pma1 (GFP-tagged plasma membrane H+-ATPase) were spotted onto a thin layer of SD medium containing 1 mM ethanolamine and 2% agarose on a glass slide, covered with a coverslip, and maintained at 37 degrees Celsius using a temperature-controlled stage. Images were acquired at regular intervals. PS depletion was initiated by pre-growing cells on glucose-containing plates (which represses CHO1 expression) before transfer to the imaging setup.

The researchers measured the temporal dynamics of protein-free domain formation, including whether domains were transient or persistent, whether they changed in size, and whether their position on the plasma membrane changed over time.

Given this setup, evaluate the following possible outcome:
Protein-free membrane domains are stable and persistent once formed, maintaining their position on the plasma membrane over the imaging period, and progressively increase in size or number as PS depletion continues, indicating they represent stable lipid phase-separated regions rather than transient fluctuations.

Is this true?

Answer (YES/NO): NO